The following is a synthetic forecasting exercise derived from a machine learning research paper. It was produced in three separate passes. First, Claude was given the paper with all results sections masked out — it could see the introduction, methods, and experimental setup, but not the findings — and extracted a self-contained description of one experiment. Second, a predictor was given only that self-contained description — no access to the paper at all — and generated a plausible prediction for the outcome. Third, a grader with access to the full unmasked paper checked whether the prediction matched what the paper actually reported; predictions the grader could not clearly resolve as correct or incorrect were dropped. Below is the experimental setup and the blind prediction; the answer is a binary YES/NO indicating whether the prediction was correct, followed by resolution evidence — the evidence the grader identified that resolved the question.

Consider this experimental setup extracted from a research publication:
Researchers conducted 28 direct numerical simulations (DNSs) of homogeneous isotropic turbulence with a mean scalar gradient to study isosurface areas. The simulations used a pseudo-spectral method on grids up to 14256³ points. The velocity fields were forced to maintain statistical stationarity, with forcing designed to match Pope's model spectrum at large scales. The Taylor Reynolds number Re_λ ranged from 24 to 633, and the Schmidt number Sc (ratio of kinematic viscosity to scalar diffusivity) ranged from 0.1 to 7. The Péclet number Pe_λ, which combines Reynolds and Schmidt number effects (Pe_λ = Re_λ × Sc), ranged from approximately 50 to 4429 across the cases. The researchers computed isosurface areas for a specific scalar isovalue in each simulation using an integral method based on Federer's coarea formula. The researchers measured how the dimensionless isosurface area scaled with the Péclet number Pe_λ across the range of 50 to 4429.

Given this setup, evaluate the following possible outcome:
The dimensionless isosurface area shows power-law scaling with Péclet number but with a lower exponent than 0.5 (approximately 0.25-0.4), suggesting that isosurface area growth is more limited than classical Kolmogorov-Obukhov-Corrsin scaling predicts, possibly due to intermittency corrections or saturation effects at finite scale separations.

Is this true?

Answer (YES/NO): NO